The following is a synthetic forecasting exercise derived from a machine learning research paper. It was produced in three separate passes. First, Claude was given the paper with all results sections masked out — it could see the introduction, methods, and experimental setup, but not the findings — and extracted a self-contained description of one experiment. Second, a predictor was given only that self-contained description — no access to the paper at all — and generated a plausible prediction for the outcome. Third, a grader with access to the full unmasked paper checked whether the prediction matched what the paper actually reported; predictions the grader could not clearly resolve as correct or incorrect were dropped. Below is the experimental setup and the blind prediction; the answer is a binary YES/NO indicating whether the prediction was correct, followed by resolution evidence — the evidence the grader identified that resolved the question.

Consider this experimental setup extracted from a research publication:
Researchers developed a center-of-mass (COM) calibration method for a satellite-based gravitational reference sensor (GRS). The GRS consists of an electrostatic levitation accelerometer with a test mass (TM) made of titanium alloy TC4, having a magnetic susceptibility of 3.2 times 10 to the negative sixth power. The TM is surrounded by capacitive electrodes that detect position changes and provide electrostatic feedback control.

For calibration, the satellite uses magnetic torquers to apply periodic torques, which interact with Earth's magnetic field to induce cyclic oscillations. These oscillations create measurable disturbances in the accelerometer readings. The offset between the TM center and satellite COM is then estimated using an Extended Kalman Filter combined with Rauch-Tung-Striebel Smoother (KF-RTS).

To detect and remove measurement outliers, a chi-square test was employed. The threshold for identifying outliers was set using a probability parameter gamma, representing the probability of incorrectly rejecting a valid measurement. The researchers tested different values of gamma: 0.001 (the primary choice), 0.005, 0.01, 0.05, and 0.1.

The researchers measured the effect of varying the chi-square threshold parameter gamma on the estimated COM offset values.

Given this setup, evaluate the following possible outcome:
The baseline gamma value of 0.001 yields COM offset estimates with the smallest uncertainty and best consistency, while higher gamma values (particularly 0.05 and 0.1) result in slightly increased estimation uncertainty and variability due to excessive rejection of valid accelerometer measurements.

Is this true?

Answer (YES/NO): NO